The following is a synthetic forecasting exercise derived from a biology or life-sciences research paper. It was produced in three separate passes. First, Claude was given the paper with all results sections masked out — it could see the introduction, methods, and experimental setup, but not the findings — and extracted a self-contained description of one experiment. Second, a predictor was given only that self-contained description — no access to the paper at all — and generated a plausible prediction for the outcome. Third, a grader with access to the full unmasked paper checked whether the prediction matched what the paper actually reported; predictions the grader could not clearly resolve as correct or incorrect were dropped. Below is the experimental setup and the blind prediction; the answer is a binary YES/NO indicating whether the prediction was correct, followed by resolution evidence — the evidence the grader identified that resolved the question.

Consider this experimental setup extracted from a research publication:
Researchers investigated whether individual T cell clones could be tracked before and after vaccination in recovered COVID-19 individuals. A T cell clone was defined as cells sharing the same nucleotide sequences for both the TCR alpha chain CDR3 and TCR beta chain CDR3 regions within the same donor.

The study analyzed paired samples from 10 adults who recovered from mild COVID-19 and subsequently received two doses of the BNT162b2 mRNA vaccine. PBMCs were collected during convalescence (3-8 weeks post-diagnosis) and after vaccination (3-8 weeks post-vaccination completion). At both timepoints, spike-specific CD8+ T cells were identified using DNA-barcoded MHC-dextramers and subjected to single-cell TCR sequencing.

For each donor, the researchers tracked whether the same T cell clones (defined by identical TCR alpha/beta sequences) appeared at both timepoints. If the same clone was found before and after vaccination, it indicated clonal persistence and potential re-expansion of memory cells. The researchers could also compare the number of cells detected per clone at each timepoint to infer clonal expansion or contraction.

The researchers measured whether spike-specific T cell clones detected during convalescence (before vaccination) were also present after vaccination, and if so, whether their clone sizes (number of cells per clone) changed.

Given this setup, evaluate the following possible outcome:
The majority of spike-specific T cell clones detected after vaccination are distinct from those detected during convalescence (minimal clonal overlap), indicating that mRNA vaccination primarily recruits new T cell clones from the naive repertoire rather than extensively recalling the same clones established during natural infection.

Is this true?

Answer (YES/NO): NO